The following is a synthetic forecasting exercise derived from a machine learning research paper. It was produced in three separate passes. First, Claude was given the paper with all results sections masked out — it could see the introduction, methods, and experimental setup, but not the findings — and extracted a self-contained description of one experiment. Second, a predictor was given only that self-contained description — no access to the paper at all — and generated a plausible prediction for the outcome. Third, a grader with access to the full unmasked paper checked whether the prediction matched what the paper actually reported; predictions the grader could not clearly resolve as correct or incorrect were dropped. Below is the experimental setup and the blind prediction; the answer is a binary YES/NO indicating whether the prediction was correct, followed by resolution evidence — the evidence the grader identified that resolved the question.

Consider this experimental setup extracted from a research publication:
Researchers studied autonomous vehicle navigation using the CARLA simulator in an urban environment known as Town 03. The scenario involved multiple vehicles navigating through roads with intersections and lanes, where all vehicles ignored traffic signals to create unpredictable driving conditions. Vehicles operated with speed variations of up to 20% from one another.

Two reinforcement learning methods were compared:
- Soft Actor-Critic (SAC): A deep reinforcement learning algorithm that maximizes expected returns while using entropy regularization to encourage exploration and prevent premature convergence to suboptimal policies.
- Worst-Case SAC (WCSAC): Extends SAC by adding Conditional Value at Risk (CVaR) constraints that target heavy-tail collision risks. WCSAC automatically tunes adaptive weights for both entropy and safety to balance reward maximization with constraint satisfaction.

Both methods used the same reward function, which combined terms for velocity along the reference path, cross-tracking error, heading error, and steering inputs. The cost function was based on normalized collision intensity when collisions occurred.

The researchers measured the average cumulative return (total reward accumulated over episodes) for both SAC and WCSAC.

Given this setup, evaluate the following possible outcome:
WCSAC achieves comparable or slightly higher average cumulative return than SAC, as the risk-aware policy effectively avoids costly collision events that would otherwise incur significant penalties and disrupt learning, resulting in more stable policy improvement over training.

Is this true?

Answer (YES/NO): YES